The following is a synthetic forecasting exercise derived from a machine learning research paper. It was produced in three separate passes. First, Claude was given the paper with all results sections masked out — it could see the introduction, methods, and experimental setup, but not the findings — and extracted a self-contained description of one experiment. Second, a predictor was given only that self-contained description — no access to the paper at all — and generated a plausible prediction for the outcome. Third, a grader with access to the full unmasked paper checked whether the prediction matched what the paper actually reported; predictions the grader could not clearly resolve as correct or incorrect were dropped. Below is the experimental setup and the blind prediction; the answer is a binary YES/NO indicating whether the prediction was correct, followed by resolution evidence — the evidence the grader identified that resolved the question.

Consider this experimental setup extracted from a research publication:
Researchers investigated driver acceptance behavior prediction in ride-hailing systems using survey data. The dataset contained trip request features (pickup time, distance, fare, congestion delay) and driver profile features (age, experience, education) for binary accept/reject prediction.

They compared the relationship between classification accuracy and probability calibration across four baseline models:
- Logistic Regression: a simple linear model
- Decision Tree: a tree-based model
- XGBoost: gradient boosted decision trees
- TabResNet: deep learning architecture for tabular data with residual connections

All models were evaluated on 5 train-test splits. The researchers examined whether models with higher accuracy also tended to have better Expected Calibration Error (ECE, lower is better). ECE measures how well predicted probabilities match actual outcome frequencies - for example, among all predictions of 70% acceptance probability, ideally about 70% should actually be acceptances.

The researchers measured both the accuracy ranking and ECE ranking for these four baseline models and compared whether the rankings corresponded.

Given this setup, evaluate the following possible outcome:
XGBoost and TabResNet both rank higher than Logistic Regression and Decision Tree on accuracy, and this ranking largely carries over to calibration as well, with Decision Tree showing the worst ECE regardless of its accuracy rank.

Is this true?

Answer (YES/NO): NO